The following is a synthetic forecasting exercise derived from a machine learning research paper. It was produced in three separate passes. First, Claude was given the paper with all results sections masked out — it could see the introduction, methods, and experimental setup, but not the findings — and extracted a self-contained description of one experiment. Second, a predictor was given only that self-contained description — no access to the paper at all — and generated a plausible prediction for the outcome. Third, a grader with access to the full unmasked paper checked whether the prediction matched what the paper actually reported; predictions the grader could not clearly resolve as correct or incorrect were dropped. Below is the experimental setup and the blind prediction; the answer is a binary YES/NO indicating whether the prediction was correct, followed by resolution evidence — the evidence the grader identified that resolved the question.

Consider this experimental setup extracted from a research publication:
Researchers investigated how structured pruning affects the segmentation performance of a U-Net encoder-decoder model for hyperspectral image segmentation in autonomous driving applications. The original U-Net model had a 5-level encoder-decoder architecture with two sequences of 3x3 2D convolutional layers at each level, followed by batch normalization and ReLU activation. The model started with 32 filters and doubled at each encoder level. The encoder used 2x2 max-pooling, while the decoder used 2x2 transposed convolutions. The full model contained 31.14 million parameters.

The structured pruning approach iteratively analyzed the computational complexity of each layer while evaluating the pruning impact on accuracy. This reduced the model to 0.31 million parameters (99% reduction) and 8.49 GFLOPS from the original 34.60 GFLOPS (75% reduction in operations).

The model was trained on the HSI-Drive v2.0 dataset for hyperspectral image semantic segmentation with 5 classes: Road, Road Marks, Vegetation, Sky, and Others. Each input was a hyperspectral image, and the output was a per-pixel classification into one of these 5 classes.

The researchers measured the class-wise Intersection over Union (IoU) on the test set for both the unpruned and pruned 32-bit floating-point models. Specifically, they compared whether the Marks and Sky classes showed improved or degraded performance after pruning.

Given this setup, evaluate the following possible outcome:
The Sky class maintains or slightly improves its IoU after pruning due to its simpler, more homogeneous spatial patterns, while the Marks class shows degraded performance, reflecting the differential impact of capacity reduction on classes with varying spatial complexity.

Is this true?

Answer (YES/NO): NO